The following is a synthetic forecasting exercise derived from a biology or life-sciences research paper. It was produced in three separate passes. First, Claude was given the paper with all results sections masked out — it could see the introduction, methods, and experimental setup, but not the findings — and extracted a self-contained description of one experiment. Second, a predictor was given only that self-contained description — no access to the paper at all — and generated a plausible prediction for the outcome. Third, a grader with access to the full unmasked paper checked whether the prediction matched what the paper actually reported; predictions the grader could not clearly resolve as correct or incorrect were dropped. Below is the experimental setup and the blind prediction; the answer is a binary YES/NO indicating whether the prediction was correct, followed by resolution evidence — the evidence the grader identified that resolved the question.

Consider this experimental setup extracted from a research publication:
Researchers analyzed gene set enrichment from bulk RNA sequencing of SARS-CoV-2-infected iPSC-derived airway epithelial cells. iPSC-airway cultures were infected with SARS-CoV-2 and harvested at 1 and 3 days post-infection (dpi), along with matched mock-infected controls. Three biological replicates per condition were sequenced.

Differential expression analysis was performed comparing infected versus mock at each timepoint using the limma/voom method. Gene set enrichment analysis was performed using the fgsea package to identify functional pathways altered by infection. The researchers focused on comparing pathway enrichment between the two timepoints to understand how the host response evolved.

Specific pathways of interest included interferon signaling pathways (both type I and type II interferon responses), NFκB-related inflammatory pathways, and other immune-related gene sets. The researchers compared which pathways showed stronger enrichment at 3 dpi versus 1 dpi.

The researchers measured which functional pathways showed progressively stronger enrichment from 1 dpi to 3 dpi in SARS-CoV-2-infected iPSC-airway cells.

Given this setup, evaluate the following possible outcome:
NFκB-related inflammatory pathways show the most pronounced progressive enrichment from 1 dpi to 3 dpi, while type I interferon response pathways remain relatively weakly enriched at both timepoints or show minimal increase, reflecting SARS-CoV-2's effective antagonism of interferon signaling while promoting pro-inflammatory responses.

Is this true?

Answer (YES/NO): NO